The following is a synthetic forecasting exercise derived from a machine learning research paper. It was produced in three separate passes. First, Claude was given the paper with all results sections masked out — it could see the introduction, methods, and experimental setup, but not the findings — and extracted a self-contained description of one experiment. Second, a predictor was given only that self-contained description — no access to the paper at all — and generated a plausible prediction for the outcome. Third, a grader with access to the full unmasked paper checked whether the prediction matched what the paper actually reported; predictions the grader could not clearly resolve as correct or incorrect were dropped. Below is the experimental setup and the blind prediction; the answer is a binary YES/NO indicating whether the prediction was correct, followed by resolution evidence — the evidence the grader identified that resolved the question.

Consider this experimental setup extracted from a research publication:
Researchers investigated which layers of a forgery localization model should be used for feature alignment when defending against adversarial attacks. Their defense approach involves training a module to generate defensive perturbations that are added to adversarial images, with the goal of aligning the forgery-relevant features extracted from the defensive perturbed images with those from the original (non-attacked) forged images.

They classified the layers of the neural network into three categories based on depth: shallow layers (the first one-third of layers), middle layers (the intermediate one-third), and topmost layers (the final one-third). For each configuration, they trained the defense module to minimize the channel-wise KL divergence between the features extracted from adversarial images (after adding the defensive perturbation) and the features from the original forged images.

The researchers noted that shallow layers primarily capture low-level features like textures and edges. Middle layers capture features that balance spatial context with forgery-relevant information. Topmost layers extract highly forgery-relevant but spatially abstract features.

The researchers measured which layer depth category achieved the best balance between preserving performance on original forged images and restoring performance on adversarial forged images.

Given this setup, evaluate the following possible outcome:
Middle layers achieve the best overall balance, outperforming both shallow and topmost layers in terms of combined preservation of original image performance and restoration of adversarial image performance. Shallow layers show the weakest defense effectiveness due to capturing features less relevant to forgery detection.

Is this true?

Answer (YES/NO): YES